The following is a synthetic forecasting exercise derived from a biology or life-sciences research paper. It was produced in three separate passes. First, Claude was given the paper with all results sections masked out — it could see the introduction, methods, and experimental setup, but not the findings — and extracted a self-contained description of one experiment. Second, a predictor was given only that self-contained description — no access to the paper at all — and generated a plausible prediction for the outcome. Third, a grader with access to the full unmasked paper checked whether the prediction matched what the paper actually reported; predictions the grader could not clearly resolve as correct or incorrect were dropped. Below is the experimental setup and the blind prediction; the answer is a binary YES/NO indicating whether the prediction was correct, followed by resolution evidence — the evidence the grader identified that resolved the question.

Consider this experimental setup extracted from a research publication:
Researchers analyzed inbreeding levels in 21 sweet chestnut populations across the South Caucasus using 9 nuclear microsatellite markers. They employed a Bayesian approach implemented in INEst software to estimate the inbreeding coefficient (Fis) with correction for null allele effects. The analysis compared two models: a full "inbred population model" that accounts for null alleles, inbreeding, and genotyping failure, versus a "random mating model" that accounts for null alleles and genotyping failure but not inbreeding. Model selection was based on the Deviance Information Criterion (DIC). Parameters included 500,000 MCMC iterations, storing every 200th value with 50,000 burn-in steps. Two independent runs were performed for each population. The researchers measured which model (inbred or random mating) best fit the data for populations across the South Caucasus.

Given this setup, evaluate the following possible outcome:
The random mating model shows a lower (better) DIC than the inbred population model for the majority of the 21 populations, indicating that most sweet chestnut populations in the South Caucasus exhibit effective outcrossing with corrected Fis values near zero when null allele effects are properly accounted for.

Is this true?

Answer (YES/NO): YES